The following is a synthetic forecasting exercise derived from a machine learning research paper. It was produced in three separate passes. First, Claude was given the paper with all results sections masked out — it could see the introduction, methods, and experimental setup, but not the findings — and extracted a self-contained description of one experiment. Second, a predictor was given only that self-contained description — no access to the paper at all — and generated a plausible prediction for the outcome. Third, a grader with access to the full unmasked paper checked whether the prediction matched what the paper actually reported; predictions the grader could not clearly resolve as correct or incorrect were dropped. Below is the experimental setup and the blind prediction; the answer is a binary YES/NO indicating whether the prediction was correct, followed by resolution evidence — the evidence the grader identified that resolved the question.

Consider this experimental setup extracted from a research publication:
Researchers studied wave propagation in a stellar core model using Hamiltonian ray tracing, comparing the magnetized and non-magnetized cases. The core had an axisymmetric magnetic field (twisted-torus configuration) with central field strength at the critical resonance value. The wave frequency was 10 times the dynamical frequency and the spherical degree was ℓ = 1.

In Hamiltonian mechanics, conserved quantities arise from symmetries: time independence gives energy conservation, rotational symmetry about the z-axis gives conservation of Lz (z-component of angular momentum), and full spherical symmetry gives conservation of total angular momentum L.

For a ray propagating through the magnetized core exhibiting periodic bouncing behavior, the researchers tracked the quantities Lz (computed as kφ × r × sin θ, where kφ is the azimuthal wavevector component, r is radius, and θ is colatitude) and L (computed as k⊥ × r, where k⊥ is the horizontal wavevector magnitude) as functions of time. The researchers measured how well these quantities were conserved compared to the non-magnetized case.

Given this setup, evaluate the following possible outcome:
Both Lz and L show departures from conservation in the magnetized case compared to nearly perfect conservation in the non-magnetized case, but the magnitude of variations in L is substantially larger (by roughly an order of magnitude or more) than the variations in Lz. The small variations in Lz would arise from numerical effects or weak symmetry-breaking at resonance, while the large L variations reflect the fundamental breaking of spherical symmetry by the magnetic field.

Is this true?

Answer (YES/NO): NO